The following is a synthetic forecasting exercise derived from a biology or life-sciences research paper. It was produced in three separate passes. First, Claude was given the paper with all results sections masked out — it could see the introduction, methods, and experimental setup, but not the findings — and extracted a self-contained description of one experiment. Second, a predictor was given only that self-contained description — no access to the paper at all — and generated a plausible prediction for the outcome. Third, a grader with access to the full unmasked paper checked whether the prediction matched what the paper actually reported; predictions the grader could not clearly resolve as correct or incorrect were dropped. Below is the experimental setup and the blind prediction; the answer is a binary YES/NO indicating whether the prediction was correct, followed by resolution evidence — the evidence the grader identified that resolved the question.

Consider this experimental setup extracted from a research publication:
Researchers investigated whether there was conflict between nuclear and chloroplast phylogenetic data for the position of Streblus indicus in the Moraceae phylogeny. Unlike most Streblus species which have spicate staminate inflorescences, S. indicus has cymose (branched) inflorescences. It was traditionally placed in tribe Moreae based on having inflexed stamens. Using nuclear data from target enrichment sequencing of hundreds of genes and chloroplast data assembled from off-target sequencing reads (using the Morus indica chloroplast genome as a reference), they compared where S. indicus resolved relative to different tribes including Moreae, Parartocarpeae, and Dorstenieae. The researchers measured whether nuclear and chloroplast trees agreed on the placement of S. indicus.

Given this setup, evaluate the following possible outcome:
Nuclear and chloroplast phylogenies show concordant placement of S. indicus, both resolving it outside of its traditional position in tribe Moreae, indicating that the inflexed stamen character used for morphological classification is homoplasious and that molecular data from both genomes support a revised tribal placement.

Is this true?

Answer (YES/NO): NO